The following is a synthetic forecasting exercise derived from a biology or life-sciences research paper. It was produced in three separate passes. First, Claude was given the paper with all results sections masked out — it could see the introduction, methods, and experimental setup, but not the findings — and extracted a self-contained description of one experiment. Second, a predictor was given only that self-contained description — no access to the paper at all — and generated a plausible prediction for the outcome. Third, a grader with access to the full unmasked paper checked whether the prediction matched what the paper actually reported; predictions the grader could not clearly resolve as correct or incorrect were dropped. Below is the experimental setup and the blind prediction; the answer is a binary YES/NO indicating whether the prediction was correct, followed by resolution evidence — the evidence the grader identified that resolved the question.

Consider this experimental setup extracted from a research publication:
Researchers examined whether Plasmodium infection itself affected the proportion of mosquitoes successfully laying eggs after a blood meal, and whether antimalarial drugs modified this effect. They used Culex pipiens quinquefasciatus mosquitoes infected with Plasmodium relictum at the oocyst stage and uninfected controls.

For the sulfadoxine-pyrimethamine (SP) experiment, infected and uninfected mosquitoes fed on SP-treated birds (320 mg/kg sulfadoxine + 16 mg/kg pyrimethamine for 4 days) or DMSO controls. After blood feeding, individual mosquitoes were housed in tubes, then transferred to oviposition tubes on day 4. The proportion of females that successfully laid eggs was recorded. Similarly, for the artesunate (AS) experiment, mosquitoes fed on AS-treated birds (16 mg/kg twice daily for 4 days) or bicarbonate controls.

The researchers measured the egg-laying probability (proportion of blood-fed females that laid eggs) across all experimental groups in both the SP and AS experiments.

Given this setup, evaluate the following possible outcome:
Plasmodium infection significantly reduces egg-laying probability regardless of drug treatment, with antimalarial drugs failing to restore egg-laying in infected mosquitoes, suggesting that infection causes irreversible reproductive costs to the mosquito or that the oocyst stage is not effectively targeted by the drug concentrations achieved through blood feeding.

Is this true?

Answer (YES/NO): NO